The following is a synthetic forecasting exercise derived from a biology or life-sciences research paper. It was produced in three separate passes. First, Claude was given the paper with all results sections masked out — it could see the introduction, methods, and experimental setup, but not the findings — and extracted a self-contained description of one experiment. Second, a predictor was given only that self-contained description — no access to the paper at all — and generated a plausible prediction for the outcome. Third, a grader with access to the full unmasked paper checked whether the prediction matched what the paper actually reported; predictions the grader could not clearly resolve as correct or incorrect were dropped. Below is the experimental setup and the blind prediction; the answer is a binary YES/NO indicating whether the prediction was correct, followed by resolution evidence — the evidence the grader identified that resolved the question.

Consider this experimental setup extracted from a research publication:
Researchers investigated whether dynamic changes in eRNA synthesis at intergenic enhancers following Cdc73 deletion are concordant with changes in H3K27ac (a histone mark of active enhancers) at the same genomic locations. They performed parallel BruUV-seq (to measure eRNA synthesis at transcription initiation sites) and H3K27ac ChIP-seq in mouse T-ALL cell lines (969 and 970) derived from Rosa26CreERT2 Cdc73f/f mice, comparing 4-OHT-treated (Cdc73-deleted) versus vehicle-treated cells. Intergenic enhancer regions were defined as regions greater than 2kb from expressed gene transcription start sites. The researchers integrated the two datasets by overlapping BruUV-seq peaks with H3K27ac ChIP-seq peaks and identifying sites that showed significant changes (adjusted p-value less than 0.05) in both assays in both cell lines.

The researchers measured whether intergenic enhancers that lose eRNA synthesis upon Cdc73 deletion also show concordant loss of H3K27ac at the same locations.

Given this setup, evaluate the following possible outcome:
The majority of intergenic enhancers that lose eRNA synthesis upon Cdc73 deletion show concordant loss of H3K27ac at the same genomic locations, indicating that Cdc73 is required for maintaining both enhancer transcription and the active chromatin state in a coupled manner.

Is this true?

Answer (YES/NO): YES